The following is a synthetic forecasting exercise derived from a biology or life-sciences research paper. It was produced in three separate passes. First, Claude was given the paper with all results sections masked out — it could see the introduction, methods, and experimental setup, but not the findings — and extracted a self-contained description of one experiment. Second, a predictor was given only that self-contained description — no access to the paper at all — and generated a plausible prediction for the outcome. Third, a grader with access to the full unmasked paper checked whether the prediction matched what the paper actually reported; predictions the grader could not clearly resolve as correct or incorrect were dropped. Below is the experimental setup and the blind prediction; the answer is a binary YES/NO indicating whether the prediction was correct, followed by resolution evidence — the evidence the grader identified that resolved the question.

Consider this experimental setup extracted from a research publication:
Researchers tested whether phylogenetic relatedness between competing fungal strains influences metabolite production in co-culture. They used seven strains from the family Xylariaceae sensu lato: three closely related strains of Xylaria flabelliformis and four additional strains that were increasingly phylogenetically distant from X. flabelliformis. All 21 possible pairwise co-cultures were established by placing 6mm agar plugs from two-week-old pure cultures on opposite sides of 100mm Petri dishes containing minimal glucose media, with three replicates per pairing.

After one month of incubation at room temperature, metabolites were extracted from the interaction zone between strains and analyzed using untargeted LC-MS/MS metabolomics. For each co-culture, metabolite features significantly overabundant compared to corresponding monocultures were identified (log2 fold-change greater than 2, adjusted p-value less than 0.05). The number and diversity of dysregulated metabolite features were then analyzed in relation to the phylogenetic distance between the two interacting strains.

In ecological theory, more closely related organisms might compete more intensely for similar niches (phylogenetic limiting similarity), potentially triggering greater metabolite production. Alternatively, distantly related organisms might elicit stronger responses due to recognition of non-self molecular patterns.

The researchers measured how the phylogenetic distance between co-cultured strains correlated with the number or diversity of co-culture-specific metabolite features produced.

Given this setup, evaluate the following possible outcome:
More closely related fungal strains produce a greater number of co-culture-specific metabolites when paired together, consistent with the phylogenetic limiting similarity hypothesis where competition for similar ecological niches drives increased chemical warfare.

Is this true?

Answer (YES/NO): NO